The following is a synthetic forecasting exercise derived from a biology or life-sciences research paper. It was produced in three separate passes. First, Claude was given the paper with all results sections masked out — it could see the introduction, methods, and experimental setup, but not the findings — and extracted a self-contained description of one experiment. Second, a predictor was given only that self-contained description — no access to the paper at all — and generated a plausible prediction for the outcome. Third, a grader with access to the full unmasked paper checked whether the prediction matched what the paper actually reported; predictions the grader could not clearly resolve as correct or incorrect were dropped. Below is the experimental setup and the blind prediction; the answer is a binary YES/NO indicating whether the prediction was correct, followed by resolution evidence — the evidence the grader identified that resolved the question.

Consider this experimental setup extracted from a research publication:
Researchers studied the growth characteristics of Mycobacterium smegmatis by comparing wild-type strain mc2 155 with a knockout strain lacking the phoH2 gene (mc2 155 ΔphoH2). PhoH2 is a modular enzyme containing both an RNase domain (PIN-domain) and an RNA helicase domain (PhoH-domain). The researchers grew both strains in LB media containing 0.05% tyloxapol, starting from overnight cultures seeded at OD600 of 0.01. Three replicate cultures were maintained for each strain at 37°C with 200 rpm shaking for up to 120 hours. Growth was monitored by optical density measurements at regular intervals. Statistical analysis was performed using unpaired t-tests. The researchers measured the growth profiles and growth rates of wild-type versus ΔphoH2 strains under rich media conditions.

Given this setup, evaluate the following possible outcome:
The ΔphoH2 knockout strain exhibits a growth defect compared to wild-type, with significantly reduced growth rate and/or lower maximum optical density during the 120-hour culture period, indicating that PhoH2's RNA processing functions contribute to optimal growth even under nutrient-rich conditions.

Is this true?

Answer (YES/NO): NO